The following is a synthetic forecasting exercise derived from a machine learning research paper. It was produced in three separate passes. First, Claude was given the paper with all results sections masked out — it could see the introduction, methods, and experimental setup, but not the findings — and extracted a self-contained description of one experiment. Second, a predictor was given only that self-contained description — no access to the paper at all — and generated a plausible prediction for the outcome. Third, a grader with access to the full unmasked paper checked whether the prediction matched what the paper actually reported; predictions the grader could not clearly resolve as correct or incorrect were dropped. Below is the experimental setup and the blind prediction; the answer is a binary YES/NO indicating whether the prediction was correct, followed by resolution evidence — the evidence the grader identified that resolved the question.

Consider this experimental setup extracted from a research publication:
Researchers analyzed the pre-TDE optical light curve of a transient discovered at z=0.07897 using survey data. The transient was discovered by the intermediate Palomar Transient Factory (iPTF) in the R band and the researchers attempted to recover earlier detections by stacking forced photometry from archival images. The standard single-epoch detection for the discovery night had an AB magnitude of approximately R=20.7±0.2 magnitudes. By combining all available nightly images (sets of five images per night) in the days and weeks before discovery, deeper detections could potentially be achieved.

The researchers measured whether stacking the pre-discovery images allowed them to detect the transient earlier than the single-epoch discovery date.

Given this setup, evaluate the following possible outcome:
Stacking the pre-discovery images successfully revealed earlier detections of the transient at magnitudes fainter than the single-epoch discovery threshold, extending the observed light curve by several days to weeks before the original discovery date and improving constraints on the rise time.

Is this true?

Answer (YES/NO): YES